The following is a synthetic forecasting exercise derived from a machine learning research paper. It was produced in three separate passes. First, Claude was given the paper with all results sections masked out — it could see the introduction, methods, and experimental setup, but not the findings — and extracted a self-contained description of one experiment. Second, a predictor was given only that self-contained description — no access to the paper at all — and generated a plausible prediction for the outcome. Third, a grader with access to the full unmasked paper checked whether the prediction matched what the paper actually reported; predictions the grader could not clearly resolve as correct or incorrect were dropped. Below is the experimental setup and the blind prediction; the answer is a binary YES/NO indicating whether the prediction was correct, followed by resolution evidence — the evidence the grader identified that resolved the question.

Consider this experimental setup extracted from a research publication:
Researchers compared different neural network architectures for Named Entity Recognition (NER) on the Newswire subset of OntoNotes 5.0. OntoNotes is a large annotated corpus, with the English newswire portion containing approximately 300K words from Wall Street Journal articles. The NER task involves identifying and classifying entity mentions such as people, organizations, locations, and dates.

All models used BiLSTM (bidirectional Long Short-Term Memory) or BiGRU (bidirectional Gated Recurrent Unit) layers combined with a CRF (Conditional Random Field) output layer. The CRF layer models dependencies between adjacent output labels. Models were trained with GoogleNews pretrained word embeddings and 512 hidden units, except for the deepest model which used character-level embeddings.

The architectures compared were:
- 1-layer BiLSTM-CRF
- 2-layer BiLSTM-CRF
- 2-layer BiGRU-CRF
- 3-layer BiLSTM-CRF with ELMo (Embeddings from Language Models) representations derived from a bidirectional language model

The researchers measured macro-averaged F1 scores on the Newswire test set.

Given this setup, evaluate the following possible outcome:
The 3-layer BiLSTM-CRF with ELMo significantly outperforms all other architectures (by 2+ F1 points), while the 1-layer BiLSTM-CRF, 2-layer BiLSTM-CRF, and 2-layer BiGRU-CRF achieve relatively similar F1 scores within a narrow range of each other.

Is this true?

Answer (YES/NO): NO